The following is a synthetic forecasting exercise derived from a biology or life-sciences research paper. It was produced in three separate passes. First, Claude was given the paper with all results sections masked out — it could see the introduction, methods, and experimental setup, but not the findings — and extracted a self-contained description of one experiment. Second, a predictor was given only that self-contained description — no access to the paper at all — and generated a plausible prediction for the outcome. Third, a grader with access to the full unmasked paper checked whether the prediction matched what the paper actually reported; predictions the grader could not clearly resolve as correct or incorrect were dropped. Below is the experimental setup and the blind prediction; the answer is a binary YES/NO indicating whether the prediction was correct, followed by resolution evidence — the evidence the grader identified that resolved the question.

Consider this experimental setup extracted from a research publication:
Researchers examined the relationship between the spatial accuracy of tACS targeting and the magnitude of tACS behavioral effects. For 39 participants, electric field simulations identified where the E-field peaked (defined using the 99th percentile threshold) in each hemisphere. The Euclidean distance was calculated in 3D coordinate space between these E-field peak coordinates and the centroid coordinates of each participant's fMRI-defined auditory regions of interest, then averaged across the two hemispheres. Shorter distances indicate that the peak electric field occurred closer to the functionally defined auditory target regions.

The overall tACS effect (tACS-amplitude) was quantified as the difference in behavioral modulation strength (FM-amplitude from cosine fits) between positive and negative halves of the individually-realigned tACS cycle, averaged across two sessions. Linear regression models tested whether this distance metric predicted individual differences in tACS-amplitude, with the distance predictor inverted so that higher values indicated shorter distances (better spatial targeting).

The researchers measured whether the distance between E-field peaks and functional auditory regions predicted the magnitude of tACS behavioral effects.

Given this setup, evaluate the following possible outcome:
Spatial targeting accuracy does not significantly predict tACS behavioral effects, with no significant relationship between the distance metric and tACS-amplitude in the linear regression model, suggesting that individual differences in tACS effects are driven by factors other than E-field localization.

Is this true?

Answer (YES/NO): NO